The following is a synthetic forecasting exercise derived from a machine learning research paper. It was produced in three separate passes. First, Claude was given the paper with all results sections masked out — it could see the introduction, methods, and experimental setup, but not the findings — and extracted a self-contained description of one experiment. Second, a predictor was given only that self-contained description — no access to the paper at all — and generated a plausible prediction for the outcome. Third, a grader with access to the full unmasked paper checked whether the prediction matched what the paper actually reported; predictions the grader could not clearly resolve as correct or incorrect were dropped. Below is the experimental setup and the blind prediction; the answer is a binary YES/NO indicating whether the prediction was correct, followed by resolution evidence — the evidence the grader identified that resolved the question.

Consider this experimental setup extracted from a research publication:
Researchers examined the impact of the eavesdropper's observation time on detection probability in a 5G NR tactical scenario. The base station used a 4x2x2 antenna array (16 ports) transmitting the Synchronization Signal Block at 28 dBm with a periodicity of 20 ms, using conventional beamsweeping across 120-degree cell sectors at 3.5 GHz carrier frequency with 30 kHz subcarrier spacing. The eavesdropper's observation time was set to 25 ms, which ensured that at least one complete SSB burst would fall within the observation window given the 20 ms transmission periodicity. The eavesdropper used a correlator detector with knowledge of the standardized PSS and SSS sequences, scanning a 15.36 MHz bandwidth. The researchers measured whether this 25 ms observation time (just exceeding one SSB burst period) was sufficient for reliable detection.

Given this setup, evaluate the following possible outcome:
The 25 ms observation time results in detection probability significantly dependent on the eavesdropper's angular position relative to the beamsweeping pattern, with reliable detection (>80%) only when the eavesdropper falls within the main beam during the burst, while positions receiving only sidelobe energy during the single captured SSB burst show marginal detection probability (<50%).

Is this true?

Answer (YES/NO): NO